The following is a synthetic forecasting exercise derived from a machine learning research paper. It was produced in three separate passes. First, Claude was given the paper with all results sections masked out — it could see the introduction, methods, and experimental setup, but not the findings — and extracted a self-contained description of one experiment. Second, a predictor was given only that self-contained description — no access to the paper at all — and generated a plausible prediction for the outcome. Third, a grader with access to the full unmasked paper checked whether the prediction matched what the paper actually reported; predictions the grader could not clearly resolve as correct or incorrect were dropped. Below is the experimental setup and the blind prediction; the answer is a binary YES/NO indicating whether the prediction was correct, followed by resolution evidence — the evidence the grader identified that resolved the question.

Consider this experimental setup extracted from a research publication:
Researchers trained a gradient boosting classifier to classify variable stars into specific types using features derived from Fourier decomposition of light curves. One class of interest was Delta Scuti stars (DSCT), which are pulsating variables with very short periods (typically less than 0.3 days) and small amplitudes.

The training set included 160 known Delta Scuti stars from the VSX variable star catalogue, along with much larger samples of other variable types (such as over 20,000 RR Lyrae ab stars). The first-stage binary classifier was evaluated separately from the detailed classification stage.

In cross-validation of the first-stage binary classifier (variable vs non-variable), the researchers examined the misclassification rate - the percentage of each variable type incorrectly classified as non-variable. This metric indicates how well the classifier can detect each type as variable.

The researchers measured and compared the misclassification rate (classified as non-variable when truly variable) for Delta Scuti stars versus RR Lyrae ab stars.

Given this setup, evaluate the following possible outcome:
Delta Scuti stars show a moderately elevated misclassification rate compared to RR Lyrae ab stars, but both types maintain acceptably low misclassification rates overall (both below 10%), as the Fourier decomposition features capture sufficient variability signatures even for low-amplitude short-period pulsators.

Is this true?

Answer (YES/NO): NO